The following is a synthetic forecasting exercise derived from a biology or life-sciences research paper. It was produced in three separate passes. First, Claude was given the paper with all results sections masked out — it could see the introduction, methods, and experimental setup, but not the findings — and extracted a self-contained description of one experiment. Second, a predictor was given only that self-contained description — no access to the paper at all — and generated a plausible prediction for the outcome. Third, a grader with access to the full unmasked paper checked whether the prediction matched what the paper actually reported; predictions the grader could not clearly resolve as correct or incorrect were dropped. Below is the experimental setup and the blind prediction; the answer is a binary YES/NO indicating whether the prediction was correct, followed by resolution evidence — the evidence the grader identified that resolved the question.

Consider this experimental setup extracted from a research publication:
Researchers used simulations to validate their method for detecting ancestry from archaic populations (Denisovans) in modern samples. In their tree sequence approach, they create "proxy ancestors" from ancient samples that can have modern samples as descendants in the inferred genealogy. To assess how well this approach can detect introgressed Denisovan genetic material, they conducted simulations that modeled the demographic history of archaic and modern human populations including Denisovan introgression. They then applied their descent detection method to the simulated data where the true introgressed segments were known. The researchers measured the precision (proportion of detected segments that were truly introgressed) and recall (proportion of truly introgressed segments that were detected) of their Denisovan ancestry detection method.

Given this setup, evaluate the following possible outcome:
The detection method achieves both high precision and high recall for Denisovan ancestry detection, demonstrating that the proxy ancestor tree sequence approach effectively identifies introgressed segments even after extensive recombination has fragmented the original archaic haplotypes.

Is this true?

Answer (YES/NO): NO